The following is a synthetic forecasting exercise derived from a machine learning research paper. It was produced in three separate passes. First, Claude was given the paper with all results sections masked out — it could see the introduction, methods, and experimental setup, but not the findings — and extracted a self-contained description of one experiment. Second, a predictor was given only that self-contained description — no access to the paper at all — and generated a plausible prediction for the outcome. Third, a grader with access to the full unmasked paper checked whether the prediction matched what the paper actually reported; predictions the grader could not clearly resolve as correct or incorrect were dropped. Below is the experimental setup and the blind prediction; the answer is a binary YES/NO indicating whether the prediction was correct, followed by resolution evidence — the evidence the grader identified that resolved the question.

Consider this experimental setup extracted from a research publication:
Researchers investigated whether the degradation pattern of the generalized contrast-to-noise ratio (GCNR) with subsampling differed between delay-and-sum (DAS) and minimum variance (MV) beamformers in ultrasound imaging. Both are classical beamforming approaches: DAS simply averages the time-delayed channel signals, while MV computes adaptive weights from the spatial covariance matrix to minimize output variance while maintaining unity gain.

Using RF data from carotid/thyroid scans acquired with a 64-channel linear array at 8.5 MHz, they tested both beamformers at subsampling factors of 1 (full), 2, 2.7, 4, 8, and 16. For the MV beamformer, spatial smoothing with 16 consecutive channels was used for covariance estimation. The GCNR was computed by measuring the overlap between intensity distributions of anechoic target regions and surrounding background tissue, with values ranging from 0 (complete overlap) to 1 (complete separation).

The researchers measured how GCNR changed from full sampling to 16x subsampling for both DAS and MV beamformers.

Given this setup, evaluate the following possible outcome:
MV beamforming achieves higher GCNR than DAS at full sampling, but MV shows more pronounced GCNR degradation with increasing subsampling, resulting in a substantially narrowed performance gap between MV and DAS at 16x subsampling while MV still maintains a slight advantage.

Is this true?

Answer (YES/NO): NO